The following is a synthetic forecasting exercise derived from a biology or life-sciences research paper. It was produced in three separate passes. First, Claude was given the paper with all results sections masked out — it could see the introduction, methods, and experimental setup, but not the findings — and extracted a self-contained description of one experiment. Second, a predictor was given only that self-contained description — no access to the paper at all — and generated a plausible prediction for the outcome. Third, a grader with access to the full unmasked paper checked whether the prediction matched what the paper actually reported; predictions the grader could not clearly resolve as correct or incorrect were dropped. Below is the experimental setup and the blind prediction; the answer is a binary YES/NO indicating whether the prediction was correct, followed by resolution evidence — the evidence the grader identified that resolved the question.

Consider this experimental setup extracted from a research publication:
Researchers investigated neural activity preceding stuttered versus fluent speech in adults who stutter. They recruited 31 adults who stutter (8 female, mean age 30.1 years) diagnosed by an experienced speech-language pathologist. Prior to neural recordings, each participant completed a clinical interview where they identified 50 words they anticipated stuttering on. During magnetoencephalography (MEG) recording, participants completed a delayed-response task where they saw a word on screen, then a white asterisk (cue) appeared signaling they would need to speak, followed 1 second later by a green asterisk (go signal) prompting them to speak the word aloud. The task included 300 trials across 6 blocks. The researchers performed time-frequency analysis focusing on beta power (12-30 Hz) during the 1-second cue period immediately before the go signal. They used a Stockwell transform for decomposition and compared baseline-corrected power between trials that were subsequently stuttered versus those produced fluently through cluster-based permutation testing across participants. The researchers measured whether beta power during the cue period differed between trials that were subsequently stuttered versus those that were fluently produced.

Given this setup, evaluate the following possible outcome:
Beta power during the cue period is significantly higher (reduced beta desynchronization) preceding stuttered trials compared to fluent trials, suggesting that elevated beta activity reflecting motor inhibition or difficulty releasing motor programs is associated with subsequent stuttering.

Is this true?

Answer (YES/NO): YES